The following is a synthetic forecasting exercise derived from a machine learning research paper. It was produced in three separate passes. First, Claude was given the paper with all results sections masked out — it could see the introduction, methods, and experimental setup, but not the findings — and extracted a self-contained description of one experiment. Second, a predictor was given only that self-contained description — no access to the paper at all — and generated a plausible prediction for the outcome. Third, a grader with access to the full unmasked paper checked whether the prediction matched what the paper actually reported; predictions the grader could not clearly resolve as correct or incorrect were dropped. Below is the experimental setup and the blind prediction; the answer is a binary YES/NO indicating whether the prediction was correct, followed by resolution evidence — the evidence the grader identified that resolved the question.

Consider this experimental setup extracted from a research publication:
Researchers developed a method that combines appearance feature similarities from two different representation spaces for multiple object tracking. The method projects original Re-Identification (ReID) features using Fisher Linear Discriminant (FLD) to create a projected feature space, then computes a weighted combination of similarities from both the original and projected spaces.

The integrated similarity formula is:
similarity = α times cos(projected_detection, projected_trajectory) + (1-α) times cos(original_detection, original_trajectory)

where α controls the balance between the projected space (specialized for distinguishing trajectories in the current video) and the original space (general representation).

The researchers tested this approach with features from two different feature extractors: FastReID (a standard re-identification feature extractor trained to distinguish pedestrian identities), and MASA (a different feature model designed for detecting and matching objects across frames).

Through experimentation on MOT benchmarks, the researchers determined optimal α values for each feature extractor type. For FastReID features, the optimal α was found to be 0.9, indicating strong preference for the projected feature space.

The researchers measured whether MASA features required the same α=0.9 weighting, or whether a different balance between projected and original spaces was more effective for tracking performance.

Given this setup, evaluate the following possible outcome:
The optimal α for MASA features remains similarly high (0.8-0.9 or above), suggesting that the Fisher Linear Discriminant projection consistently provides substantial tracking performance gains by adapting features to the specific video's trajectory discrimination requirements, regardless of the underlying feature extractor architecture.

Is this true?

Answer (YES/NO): NO